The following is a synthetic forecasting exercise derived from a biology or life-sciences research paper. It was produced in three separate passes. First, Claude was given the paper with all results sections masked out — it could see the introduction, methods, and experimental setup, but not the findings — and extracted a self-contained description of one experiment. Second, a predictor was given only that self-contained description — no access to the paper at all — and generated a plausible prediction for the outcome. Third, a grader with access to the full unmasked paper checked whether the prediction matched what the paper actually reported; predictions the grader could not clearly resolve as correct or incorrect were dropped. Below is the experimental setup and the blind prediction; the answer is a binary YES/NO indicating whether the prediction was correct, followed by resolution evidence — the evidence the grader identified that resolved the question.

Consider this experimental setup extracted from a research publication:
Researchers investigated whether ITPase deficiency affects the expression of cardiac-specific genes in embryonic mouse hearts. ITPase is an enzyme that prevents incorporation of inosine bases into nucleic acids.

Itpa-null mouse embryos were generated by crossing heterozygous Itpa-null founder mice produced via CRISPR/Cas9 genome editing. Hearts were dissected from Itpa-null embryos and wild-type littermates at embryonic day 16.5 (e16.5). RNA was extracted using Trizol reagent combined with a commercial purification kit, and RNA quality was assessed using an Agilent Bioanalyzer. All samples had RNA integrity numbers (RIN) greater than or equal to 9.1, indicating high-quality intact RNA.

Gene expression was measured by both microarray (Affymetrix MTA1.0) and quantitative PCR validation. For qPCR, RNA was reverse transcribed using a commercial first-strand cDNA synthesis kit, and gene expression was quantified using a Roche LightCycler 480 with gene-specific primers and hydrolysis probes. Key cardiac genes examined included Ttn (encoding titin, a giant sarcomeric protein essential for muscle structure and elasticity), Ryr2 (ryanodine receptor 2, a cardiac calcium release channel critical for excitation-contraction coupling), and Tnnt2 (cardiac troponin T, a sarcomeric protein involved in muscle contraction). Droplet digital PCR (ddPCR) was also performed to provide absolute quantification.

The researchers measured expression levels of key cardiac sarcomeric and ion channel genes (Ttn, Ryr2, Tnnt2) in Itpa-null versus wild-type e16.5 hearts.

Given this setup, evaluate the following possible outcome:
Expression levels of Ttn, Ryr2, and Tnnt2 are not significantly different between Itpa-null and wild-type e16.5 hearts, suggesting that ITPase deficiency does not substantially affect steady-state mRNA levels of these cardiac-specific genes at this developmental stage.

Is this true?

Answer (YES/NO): NO